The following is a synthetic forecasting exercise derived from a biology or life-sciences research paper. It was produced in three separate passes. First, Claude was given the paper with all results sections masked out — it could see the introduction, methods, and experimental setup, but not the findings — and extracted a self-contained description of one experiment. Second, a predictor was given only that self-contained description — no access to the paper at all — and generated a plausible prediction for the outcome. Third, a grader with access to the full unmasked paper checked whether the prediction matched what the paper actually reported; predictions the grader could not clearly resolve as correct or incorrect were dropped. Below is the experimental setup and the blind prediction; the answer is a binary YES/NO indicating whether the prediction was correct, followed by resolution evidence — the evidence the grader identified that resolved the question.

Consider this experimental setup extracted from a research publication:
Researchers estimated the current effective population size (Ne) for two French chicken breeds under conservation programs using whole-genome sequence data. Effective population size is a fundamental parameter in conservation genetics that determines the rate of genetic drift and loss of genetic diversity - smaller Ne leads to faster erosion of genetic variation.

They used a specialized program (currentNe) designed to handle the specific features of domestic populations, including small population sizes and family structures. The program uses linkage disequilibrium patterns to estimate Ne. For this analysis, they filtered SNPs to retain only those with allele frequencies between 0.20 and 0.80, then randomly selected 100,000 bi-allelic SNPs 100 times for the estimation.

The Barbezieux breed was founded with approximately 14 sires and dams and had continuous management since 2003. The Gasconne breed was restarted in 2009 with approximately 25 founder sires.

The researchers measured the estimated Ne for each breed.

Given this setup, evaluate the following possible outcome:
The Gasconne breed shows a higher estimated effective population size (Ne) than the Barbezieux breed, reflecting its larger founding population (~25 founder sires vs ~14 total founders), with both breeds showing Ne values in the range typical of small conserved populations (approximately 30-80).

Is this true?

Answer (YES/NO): NO